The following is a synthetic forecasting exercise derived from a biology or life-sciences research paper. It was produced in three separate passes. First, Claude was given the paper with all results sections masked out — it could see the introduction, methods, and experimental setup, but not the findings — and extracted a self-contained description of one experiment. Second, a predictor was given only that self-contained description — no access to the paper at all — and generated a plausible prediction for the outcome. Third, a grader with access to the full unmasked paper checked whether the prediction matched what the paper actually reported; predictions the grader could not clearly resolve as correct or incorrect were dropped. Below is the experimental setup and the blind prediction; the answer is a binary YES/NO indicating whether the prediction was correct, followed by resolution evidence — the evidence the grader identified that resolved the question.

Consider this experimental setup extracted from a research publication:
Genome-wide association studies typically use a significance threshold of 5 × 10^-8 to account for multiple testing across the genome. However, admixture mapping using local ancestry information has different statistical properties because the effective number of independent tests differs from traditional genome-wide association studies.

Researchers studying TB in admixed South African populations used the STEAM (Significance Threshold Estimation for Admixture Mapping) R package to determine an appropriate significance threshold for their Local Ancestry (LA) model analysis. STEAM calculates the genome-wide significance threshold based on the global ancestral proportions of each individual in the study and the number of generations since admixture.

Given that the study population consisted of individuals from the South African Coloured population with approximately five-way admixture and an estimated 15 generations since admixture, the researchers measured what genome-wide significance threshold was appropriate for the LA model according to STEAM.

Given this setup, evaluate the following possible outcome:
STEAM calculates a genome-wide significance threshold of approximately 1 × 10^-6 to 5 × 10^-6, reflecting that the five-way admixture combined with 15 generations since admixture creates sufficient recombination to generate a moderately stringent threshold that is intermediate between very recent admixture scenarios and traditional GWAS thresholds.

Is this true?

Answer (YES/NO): YES